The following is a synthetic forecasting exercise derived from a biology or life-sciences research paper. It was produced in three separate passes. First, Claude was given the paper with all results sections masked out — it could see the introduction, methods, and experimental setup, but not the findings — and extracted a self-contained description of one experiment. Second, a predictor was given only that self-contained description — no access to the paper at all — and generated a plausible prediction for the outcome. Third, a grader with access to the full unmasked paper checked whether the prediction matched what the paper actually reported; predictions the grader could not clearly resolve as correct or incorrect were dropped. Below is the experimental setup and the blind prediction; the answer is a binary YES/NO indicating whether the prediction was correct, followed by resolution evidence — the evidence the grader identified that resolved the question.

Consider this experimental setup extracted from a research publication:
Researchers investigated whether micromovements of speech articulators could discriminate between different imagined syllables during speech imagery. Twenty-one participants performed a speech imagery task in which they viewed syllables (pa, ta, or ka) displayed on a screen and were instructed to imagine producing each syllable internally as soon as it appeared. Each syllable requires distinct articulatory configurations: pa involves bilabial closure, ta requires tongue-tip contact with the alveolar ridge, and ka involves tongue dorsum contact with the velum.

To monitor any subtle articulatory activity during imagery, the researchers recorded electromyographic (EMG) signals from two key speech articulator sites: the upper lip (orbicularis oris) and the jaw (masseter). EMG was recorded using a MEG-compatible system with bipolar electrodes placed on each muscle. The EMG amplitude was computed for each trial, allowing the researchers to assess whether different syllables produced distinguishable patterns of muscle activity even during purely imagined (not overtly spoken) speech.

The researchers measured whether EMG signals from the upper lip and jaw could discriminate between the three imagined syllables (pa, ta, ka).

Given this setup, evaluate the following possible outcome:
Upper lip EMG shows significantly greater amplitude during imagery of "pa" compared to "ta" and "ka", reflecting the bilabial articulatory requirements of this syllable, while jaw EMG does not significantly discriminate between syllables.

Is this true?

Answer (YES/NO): NO